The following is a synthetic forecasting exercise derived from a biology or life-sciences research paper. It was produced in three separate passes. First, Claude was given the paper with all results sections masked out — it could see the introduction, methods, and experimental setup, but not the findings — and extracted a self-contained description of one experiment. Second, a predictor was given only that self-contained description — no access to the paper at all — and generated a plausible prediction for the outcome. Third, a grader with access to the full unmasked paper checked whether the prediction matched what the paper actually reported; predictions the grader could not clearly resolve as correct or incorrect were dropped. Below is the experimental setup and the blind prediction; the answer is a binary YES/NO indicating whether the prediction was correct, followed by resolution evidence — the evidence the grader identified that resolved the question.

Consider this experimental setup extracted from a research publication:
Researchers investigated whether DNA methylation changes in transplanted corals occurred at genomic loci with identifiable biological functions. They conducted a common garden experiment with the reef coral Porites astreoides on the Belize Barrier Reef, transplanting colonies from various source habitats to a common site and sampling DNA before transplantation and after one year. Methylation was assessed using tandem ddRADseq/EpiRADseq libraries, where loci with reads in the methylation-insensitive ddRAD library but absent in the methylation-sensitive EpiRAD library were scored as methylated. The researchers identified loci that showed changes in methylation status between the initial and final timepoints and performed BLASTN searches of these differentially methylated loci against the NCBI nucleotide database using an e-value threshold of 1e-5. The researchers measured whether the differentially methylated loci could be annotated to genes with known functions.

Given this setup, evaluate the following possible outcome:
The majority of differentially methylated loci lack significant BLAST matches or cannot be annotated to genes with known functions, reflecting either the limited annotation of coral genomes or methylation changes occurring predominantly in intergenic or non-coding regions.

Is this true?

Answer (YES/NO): YES